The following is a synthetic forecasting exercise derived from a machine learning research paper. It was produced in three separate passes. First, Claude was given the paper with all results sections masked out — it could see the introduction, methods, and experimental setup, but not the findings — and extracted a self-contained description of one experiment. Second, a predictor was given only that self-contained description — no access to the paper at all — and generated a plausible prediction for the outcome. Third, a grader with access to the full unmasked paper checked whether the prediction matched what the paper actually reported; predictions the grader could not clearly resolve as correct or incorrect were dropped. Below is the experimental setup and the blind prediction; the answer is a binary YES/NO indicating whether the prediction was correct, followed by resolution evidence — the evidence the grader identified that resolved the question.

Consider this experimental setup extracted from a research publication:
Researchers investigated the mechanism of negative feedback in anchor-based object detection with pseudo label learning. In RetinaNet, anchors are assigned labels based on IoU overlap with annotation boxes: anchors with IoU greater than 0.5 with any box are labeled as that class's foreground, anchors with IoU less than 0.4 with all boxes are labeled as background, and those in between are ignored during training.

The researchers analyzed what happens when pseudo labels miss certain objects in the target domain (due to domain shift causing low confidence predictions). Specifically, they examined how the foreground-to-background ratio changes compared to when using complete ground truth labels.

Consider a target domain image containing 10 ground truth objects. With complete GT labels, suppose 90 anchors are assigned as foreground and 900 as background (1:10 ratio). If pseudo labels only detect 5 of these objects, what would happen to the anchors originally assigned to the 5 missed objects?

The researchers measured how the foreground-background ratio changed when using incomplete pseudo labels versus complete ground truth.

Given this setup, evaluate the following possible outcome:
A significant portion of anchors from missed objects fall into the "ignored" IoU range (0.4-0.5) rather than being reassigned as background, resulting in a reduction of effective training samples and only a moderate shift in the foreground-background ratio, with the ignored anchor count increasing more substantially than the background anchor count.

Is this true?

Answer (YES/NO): NO